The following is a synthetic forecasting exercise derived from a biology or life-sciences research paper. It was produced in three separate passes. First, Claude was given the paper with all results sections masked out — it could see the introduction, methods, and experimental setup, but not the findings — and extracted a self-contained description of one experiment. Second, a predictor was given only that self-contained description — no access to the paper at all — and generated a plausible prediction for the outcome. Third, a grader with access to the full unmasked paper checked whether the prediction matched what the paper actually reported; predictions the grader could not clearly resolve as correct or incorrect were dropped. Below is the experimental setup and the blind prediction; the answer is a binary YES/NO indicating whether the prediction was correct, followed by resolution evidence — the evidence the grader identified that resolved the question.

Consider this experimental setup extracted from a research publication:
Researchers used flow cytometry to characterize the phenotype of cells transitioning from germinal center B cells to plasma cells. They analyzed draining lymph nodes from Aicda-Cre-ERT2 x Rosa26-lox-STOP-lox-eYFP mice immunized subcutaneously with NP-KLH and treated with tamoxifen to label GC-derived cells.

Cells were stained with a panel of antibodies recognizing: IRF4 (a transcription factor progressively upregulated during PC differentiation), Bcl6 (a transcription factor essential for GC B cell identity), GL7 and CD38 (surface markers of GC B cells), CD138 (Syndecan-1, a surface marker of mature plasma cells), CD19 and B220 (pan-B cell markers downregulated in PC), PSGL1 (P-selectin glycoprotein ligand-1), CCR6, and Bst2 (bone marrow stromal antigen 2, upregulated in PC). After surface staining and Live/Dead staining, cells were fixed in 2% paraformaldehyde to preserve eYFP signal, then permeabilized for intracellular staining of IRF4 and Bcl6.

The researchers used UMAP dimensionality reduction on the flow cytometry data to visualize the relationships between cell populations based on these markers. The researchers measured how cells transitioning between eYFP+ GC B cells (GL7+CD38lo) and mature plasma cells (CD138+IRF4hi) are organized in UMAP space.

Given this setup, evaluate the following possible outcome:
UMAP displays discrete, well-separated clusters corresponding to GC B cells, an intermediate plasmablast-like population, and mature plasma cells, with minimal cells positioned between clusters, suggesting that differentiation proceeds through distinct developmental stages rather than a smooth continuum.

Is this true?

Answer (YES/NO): NO